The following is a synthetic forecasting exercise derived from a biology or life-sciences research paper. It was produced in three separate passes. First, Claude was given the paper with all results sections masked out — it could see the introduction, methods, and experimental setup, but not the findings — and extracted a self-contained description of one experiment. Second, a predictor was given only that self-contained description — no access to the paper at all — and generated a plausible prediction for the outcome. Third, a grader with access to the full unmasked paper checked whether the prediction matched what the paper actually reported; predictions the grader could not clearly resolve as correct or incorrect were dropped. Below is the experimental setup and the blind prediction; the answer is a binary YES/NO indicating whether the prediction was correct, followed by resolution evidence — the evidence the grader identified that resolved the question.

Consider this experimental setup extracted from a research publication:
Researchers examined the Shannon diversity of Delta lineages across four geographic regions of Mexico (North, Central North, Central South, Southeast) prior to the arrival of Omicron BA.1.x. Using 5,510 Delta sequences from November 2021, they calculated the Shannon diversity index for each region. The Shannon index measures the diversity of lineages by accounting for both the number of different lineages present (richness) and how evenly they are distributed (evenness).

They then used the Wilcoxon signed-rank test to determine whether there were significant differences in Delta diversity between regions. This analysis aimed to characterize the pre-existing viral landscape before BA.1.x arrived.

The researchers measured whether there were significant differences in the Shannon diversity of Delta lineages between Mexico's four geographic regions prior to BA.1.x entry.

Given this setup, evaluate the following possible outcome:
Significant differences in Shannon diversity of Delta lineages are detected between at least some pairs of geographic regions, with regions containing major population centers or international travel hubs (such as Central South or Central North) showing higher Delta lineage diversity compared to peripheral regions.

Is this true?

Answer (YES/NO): NO